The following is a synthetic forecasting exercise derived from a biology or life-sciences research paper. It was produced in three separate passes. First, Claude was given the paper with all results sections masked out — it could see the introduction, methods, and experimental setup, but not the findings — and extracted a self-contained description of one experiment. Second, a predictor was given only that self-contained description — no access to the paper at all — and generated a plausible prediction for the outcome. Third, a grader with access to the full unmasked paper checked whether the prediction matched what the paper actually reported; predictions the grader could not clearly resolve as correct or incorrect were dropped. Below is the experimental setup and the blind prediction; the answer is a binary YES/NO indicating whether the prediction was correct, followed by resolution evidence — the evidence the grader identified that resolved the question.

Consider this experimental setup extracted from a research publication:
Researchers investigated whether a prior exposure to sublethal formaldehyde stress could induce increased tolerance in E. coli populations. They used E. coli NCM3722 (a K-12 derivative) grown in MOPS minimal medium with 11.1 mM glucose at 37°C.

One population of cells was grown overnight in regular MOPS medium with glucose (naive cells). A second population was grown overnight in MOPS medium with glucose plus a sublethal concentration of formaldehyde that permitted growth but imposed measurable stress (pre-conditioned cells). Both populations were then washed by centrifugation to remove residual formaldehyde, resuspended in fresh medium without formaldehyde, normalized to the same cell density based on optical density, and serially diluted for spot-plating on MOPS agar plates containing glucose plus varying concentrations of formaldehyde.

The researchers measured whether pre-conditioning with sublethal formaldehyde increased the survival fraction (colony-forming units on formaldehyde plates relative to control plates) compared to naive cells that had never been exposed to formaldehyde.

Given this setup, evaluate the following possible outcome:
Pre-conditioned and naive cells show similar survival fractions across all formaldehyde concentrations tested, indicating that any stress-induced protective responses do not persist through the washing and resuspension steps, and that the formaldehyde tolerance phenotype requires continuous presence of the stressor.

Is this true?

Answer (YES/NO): NO